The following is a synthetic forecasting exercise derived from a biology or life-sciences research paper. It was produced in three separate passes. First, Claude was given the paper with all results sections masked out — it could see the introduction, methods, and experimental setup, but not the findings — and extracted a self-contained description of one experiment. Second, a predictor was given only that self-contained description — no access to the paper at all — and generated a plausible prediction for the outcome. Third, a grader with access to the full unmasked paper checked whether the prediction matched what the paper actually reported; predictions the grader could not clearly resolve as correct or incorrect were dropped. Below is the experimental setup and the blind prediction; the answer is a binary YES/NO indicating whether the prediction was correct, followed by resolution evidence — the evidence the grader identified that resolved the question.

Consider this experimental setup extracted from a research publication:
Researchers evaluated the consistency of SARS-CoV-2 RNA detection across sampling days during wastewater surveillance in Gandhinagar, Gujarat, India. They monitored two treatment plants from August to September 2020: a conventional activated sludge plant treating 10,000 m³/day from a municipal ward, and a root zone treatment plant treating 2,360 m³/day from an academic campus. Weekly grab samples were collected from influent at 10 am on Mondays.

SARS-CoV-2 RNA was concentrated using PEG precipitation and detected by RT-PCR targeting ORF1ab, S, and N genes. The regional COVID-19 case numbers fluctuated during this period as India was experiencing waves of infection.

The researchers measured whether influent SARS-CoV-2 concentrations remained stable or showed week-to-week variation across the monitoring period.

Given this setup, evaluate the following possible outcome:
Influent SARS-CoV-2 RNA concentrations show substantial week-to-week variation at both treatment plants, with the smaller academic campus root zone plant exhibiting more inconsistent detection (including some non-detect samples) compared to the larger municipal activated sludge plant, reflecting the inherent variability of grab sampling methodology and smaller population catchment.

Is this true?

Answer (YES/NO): NO